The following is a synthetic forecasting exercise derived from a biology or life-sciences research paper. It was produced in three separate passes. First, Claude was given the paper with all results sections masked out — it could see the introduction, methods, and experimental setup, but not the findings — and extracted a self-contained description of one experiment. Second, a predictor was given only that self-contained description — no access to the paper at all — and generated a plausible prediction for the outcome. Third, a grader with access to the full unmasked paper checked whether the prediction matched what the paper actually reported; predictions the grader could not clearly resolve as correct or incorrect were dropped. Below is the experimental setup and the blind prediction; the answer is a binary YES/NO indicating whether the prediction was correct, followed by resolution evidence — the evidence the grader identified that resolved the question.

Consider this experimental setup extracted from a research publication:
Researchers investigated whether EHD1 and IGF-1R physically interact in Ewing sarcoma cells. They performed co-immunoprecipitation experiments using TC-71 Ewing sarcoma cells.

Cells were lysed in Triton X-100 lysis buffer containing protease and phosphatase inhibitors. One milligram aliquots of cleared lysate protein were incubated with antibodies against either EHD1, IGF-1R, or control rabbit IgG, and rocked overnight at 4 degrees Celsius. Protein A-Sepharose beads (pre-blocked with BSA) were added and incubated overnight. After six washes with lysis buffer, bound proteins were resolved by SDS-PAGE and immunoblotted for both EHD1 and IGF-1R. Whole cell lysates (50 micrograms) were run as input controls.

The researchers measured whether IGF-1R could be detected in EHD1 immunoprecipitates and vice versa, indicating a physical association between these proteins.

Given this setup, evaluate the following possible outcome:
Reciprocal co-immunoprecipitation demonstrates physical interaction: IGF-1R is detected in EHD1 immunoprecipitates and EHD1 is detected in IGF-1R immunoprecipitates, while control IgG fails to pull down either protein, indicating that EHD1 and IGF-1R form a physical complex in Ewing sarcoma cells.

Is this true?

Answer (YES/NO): YES